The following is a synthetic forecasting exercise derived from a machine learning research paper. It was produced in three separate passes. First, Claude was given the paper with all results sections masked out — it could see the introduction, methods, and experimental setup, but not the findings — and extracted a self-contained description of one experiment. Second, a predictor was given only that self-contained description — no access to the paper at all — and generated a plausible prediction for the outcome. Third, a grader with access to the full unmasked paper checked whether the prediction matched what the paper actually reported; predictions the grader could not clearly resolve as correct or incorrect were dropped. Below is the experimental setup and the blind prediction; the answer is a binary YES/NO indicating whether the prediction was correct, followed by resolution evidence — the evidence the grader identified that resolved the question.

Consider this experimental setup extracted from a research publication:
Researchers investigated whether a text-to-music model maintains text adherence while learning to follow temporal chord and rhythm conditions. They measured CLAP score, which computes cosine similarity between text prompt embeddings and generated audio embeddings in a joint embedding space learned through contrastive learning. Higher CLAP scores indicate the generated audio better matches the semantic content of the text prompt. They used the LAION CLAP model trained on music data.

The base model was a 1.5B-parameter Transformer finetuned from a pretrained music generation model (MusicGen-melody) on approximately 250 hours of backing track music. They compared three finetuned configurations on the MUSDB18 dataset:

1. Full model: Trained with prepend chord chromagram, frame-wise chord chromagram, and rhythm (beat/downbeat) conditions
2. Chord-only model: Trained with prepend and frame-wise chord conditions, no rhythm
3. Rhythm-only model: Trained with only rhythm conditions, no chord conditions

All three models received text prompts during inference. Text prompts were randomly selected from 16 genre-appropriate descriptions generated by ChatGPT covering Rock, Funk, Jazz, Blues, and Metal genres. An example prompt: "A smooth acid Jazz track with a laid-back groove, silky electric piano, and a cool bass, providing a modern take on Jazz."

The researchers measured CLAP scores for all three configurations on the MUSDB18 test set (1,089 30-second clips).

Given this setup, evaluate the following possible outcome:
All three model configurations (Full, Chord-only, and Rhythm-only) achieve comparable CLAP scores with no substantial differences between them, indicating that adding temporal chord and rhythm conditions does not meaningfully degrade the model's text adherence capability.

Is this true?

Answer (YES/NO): NO